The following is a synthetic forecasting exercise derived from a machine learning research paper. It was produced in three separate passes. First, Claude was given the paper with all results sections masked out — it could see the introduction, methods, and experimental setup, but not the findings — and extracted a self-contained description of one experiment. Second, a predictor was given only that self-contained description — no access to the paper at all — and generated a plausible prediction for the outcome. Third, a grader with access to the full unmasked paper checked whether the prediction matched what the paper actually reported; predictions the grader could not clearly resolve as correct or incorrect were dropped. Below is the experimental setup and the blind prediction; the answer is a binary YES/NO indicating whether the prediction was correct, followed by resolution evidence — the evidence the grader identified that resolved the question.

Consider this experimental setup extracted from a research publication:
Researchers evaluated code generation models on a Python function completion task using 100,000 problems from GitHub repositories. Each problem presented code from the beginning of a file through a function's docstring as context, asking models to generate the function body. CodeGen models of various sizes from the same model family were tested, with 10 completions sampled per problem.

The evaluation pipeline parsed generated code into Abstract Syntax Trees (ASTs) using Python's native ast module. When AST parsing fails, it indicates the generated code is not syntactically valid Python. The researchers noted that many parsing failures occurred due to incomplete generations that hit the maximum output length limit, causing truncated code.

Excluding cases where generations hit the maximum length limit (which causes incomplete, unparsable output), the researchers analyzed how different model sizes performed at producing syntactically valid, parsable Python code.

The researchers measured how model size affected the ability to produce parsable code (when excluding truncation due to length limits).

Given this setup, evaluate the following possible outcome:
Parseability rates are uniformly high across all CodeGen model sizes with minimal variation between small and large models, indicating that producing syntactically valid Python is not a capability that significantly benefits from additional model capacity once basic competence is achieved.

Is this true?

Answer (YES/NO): YES